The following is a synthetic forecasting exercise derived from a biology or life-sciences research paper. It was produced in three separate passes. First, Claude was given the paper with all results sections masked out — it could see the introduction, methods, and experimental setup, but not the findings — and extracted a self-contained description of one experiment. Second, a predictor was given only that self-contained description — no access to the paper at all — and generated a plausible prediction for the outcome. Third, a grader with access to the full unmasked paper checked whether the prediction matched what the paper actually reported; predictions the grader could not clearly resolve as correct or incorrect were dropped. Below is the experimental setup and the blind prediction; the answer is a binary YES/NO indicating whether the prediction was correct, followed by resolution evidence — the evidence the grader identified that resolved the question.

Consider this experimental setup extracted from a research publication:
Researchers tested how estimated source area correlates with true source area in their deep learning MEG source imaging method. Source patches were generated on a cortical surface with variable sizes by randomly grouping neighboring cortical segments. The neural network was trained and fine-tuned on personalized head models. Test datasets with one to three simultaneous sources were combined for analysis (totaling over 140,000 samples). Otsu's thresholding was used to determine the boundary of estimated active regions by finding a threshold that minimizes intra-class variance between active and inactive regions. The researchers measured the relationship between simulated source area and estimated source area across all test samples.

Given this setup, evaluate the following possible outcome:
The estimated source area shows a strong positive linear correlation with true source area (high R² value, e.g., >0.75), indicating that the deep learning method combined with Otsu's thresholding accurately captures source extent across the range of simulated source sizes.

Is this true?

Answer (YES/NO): NO